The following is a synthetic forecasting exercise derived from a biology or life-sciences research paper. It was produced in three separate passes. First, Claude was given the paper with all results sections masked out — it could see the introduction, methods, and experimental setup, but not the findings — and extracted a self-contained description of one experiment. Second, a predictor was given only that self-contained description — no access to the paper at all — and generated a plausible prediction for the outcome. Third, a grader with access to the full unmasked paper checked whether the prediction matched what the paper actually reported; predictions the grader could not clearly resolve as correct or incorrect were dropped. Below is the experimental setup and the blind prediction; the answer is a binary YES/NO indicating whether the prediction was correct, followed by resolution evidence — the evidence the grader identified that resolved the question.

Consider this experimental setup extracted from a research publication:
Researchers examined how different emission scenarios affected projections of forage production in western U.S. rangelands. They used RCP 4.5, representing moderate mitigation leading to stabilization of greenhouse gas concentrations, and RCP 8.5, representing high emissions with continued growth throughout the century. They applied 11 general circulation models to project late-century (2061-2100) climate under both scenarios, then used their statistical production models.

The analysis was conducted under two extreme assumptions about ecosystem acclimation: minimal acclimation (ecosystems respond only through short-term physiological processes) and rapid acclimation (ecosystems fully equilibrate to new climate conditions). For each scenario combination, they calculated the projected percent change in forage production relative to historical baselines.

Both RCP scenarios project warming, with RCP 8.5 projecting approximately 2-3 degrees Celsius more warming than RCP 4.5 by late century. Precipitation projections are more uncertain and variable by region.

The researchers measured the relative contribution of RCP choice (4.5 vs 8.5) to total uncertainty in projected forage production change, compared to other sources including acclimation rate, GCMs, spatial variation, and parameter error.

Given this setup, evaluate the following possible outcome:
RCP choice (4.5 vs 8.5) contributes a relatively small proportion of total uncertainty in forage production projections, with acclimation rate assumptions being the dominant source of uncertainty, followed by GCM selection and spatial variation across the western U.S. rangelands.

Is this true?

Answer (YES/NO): YES